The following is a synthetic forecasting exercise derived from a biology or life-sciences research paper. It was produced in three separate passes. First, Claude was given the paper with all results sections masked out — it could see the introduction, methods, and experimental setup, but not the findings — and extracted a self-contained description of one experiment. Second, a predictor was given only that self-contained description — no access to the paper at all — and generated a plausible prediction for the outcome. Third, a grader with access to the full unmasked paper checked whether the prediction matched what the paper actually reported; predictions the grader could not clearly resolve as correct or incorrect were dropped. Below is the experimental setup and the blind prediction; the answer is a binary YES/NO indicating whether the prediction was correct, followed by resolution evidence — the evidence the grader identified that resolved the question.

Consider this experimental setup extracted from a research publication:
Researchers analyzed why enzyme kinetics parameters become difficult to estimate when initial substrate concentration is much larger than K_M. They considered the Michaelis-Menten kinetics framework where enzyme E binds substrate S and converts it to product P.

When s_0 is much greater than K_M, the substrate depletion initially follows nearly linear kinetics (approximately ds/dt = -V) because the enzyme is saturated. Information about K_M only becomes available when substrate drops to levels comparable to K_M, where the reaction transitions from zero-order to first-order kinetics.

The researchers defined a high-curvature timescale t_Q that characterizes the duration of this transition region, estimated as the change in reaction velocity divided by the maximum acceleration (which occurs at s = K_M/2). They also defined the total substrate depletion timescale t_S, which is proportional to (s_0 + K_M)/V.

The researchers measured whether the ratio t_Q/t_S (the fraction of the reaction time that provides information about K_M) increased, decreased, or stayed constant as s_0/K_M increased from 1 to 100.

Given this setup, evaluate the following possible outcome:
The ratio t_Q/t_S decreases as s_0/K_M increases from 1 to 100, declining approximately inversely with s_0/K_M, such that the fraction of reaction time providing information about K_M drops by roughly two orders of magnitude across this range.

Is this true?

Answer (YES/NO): NO